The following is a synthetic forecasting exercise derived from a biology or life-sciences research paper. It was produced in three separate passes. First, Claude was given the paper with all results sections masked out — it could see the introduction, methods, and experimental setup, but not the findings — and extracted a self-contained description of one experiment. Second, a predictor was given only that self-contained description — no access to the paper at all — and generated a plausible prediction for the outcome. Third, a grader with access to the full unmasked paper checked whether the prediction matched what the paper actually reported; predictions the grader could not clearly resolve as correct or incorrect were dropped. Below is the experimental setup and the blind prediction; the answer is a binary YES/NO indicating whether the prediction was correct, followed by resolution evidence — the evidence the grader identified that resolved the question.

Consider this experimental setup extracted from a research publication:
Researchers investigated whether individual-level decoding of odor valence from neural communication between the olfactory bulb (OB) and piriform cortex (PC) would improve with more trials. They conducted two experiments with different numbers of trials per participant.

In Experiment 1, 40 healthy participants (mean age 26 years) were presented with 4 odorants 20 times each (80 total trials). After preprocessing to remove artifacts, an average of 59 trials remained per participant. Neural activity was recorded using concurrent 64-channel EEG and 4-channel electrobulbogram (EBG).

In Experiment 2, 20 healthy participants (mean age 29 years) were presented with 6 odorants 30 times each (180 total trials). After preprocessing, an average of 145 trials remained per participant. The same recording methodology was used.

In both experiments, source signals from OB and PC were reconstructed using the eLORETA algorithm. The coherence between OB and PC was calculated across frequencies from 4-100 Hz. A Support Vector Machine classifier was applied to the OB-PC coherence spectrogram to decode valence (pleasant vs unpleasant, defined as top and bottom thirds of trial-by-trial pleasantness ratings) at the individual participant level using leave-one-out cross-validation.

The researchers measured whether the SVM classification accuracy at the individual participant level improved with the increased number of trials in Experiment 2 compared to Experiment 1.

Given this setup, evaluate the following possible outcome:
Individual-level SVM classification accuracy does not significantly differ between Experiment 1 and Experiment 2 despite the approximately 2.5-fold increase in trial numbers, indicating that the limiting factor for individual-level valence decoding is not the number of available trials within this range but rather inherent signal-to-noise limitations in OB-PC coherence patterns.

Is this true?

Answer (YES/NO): NO